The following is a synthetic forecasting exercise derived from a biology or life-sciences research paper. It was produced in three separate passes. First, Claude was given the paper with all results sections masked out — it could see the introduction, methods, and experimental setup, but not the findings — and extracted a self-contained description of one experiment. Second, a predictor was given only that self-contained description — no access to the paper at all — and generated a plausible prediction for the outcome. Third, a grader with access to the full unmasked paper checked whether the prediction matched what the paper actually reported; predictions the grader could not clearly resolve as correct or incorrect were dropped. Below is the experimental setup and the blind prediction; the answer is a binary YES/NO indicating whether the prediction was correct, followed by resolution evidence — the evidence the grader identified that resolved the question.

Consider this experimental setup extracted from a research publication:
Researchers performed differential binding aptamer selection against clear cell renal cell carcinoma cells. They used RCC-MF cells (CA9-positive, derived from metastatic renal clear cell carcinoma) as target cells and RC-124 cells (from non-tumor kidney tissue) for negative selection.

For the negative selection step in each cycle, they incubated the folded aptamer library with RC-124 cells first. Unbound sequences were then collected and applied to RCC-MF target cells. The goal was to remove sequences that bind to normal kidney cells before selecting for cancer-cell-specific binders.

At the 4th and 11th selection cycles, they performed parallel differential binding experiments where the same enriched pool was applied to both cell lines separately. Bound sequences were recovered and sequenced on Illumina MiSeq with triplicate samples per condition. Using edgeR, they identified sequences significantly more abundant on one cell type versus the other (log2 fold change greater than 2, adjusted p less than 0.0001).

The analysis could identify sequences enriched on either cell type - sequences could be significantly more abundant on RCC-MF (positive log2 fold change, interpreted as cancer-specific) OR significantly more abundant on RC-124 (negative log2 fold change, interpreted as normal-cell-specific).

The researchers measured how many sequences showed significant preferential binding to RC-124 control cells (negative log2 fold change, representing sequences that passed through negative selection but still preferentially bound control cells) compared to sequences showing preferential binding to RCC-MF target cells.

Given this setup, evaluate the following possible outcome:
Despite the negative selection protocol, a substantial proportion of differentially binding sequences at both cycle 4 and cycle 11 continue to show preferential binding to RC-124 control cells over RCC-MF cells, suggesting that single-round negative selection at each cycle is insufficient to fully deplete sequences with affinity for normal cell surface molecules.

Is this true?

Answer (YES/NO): NO